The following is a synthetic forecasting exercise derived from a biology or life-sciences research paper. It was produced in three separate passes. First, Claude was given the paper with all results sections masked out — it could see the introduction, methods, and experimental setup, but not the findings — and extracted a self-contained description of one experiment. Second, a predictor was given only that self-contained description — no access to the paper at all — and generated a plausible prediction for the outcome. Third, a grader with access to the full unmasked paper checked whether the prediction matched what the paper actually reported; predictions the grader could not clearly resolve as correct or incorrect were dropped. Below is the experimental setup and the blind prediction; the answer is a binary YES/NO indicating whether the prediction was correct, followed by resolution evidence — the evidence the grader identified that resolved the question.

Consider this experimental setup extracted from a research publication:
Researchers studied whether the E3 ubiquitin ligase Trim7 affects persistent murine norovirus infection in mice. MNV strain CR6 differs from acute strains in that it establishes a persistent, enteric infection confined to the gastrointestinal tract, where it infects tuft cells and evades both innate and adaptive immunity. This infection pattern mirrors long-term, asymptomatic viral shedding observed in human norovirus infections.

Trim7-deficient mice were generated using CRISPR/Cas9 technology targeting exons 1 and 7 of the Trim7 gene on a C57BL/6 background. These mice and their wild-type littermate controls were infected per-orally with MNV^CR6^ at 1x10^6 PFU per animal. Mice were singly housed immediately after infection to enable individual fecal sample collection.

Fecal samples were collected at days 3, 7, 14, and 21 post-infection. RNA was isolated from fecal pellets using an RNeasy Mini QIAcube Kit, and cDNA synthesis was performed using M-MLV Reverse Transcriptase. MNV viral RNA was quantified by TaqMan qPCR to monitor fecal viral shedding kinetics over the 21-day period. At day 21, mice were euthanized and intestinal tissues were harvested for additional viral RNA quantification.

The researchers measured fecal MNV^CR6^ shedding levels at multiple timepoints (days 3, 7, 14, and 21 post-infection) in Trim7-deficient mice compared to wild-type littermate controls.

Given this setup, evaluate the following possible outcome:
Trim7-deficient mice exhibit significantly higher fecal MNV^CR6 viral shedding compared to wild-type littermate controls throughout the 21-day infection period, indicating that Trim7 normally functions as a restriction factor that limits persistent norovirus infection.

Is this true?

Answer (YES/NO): NO